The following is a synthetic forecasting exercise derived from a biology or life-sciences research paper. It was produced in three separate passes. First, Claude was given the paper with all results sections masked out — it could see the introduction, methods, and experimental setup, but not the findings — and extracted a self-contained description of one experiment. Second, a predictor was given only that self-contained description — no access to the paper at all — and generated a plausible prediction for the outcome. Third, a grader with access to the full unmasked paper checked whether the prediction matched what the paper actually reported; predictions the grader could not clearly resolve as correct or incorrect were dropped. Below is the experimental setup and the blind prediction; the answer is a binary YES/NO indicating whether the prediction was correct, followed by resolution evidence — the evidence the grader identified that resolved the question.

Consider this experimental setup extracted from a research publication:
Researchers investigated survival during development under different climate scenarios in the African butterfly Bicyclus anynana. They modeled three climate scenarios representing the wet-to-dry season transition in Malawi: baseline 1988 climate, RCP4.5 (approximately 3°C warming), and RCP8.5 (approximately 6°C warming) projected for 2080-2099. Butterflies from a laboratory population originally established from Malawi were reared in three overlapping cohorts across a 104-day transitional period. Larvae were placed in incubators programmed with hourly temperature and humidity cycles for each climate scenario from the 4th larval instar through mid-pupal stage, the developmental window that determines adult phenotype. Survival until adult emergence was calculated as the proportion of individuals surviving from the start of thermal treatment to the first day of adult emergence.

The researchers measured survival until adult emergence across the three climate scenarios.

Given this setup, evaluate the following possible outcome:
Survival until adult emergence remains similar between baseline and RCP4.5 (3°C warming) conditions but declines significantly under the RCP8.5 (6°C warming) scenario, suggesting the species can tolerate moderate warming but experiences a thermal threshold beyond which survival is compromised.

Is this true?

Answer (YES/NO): NO